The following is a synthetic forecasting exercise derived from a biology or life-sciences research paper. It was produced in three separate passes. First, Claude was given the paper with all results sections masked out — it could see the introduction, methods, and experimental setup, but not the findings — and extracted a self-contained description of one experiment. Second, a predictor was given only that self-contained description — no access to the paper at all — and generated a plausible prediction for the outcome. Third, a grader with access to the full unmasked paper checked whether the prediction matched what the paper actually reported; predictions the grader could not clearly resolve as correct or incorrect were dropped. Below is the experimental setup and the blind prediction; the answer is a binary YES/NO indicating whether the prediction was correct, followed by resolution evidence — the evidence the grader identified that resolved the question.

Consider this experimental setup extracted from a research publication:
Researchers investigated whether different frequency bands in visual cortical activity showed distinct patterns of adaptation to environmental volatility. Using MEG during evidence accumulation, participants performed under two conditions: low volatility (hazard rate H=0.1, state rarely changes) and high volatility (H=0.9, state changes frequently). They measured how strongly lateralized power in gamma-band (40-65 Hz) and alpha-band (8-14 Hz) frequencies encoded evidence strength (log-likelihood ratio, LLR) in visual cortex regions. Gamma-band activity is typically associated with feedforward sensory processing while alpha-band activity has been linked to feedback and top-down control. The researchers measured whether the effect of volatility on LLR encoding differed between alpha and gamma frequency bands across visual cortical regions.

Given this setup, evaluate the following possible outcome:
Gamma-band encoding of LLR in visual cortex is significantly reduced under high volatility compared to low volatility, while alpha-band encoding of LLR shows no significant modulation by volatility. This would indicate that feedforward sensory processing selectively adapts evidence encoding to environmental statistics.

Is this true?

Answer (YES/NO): NO